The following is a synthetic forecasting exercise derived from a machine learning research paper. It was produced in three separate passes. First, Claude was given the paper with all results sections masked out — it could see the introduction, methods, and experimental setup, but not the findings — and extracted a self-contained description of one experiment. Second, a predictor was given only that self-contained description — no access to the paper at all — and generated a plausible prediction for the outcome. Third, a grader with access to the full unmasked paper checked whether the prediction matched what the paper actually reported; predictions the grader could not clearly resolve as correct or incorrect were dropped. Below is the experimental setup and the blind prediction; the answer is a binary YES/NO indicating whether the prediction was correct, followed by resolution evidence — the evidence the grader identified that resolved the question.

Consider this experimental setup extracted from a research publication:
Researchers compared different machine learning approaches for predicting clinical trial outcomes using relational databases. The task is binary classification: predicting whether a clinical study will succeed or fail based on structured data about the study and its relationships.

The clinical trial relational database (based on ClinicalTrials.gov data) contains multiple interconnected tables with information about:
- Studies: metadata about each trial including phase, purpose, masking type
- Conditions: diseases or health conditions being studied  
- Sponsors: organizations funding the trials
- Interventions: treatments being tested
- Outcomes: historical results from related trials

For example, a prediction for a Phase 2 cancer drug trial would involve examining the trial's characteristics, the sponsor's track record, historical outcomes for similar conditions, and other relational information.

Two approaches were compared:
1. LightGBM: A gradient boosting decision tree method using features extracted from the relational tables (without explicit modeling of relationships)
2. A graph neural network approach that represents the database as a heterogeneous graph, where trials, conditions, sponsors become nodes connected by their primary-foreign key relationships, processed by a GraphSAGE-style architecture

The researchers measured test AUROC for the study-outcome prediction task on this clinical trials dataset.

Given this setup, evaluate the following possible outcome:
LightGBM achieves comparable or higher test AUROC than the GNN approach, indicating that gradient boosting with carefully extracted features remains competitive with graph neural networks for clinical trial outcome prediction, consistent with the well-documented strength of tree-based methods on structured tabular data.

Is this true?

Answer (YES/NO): YES